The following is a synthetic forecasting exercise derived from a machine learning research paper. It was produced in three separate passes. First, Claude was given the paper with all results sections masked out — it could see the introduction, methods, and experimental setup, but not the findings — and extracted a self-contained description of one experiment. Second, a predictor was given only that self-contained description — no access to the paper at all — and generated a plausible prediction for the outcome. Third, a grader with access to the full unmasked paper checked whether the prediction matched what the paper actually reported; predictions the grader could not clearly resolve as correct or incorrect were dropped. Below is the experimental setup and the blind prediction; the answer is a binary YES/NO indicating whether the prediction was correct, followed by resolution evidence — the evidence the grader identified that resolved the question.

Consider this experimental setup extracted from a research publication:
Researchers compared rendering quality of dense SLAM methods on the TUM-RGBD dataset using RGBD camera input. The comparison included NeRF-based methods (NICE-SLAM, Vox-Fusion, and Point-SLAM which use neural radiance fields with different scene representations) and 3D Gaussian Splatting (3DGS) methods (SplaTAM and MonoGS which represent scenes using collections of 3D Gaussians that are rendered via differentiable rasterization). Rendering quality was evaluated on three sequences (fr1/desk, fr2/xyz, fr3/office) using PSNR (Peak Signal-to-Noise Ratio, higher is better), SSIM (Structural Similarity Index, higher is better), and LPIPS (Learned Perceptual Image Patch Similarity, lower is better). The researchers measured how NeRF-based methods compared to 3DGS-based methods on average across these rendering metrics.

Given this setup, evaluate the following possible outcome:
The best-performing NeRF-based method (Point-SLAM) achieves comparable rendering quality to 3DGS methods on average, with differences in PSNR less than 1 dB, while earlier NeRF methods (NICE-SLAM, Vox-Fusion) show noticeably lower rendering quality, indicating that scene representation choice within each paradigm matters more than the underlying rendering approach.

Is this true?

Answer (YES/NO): NO